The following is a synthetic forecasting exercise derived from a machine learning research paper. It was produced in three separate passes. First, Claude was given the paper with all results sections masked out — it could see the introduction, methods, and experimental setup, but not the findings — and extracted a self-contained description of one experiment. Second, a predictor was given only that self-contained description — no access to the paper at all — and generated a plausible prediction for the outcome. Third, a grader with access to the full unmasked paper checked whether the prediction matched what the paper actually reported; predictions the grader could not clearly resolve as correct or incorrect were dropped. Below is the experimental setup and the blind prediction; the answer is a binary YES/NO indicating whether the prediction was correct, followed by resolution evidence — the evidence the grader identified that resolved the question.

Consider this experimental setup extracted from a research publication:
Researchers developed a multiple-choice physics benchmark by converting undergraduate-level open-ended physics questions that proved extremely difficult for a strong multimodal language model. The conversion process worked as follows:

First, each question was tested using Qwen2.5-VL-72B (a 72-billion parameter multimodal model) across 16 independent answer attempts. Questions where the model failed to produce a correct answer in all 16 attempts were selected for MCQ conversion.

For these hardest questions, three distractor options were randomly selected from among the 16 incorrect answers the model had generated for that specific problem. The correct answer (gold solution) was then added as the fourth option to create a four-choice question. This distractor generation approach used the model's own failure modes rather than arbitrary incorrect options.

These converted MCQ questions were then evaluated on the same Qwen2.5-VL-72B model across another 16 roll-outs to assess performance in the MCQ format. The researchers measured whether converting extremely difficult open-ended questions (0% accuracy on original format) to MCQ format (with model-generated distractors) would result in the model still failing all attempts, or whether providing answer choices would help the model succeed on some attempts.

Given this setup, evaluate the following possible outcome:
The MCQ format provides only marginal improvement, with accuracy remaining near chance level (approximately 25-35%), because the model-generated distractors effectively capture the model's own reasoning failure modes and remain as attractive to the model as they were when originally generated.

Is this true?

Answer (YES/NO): NO